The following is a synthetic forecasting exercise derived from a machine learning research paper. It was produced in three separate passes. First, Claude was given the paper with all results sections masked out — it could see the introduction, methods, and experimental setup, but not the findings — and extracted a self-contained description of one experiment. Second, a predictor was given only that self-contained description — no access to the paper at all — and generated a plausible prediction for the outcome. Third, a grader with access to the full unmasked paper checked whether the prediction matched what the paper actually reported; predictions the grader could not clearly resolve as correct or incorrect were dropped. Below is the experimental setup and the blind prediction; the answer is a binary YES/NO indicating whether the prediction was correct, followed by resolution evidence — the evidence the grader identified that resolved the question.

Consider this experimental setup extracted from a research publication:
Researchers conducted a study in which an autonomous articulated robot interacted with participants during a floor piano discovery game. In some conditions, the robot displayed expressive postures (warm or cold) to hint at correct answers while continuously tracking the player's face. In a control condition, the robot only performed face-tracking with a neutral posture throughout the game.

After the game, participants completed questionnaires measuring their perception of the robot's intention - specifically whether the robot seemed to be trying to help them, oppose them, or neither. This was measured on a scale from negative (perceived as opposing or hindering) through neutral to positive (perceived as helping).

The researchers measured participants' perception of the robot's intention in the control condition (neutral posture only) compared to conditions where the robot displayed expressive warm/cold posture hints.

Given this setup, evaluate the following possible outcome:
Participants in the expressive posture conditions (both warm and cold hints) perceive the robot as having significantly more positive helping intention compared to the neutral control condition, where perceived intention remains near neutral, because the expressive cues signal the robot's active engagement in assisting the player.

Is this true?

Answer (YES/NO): NO